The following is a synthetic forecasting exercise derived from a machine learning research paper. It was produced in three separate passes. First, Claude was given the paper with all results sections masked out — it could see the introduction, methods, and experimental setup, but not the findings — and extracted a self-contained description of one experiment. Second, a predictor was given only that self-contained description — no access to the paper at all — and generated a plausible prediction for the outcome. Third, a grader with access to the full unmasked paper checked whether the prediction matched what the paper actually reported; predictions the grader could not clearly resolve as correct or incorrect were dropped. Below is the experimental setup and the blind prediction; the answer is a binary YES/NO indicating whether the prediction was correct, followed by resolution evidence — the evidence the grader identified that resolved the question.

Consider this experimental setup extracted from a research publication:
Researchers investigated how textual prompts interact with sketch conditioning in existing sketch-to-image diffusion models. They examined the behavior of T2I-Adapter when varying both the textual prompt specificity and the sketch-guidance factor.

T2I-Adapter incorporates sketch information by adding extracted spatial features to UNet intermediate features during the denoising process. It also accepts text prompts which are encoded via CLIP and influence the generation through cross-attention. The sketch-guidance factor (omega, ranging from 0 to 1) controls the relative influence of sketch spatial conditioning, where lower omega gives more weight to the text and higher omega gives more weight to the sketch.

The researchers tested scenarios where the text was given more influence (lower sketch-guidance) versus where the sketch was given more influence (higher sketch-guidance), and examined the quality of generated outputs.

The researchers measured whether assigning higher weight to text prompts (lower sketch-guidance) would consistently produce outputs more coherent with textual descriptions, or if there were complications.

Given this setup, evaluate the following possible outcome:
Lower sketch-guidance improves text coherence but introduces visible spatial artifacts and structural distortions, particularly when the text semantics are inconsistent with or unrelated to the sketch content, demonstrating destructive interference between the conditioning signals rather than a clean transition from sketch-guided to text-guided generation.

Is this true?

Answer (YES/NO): NO